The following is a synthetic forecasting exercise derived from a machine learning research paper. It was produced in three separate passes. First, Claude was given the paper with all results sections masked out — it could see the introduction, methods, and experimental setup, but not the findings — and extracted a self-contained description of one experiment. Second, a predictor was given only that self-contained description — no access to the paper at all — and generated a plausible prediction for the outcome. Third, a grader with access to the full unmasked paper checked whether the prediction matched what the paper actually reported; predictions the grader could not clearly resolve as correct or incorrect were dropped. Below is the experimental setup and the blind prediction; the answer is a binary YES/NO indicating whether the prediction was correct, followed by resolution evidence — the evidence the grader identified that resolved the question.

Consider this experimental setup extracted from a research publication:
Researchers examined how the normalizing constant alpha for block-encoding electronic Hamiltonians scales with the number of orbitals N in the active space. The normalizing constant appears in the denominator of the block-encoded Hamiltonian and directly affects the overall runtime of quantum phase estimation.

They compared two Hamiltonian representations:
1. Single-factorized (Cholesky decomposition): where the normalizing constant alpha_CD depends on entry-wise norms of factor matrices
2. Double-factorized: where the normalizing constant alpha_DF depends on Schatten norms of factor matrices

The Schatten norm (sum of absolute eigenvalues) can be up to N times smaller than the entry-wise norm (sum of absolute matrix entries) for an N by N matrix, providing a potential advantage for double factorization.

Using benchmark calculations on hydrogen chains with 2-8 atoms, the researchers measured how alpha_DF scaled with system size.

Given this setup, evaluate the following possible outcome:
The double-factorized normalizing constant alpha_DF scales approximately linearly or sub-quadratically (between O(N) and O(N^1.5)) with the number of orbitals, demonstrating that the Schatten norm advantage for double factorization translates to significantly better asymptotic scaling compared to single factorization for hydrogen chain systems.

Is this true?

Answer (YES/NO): YES